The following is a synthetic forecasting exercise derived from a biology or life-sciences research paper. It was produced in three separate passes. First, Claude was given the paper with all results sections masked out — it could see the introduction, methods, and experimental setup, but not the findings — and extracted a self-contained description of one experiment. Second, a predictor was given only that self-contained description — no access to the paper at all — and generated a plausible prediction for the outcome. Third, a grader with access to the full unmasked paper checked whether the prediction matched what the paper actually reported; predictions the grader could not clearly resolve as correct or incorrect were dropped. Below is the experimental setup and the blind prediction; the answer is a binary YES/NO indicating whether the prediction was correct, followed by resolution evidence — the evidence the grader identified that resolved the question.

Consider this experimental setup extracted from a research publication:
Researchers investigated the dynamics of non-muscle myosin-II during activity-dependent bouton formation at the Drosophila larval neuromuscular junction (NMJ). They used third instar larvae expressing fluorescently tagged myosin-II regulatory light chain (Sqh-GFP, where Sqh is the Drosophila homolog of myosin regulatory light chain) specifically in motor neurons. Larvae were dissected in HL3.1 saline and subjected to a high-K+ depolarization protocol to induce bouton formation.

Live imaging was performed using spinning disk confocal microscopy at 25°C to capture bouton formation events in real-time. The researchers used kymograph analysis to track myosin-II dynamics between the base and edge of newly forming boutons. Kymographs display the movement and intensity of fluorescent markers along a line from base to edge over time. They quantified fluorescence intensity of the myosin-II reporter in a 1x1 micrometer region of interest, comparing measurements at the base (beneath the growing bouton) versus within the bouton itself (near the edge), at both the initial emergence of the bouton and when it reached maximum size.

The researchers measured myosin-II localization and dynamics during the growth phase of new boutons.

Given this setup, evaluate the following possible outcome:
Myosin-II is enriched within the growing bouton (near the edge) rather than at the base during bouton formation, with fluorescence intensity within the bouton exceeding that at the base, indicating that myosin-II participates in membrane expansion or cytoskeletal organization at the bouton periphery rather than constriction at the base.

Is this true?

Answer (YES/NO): NO